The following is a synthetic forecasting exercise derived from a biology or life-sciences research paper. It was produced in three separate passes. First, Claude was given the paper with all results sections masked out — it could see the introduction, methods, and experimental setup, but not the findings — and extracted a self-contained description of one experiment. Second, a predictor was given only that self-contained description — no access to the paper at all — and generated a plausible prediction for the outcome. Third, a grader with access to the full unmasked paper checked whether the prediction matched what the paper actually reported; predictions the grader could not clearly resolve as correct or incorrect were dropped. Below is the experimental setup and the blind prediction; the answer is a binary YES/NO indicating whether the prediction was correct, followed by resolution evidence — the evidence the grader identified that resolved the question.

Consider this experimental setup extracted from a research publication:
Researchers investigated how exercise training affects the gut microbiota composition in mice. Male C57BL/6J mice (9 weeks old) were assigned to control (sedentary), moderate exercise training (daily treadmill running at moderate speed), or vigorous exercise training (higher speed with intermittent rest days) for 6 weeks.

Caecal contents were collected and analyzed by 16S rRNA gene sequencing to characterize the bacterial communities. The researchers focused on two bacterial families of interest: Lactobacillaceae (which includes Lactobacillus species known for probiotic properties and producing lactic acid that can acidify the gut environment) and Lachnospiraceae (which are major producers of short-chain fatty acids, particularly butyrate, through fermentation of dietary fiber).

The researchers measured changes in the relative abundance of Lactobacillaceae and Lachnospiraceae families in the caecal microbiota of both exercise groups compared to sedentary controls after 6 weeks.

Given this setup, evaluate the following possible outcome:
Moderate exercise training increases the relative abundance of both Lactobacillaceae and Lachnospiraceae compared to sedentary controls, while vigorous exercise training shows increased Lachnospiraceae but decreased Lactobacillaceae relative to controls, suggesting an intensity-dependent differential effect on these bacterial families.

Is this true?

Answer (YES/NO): NO